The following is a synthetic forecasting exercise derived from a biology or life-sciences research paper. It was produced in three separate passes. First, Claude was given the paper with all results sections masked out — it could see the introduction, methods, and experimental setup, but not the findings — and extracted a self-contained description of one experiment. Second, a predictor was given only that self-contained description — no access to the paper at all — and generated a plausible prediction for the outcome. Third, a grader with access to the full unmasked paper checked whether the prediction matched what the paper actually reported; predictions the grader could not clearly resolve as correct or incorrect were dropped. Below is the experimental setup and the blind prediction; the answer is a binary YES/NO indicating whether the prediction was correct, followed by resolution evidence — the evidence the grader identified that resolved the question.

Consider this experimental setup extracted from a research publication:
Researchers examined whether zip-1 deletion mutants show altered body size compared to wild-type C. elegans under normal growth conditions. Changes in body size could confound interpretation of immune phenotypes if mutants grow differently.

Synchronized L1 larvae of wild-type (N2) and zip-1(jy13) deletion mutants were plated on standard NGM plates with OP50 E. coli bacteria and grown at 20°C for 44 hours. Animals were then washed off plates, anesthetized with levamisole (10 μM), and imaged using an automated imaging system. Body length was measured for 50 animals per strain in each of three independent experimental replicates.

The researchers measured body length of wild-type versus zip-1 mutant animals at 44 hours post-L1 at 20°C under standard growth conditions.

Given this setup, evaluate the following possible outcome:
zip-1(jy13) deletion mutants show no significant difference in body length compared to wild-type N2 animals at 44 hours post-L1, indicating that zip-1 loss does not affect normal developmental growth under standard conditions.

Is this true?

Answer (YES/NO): YES